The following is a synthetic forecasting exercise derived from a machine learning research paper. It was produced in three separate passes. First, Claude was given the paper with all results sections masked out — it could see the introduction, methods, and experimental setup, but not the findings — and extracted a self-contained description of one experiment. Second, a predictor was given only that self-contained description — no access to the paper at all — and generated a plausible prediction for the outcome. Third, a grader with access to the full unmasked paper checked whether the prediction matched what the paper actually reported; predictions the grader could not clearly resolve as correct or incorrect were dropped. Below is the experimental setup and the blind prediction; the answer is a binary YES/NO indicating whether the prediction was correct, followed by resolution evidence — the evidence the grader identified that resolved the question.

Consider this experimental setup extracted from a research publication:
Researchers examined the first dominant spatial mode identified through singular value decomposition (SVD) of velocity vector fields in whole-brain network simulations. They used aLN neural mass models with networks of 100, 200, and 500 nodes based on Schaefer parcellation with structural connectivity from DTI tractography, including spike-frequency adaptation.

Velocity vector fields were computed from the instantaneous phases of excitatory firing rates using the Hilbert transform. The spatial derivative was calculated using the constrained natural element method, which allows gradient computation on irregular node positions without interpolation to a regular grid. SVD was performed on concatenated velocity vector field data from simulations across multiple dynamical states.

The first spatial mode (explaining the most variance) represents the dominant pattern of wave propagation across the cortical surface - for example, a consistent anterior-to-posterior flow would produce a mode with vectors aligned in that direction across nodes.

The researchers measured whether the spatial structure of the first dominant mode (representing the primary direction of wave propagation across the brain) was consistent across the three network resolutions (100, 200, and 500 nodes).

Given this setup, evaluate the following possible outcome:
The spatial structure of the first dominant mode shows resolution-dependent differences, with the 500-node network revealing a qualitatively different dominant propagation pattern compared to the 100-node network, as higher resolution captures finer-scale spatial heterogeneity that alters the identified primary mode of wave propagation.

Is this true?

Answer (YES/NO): NO